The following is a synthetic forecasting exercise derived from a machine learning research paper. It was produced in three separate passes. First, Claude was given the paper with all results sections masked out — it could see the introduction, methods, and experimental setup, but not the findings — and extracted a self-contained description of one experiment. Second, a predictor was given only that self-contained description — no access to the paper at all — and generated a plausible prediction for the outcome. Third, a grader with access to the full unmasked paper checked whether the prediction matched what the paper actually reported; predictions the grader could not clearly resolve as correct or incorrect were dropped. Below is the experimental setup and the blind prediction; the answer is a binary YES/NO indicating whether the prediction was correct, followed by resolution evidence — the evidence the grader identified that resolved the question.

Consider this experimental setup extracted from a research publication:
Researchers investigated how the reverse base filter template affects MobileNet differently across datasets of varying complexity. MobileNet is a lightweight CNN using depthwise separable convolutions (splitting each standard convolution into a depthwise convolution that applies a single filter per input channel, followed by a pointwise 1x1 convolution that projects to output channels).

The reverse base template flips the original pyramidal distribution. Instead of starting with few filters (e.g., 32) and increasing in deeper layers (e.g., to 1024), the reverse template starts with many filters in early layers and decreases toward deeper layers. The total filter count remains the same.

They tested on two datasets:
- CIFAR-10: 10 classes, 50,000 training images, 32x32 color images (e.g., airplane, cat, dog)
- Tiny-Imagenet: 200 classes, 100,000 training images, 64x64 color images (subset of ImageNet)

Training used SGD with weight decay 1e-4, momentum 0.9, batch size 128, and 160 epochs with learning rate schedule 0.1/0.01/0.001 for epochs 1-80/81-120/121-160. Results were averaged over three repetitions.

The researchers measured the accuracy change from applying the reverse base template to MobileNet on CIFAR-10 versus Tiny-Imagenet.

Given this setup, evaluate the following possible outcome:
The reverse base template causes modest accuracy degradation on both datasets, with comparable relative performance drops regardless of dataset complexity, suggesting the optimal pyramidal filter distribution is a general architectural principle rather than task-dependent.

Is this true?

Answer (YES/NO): NO